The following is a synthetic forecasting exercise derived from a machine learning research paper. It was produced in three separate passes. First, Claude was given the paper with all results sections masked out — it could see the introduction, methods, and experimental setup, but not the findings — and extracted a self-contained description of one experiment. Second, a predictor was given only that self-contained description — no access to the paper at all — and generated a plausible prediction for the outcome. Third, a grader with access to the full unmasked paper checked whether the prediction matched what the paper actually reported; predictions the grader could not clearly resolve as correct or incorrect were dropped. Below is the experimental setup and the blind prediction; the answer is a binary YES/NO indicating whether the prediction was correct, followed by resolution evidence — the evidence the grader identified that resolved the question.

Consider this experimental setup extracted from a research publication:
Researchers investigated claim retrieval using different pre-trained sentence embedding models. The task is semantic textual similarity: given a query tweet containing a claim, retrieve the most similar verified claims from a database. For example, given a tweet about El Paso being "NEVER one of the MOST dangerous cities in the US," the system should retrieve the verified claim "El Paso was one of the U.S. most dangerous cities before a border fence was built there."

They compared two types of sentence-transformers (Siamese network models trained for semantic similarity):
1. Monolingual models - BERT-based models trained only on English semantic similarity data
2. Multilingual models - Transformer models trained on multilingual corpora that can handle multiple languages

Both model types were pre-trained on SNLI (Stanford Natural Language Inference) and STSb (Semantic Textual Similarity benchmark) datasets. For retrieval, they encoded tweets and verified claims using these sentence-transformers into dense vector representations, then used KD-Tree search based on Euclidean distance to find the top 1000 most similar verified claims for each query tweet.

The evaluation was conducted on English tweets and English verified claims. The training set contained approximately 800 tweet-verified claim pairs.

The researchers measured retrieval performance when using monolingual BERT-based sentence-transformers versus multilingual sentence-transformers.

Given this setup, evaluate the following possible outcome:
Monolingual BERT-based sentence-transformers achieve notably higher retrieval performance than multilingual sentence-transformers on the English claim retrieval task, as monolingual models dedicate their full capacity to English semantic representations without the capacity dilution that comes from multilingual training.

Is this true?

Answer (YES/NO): NO